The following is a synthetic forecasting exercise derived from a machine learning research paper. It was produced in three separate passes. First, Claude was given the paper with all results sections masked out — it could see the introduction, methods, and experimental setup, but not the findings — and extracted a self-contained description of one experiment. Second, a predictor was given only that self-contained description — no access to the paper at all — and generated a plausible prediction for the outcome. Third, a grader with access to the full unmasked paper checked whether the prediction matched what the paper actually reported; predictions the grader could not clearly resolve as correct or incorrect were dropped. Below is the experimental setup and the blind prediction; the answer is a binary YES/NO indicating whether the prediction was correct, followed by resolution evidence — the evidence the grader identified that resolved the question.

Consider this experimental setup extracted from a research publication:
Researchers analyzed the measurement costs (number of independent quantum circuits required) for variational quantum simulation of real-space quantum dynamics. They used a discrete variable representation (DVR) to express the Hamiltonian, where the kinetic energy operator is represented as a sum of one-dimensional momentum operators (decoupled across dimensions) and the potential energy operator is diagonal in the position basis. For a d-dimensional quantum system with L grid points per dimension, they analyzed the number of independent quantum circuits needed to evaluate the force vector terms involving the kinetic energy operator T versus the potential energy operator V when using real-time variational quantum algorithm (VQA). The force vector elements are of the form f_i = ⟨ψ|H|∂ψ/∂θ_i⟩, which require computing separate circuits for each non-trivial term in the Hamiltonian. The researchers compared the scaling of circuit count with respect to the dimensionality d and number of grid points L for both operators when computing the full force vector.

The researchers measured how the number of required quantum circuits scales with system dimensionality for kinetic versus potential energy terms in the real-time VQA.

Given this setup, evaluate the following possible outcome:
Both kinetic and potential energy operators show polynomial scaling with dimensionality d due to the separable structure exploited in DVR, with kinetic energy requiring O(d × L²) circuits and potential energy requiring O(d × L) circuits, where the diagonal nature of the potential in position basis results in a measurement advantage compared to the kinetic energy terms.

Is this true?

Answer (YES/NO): NO